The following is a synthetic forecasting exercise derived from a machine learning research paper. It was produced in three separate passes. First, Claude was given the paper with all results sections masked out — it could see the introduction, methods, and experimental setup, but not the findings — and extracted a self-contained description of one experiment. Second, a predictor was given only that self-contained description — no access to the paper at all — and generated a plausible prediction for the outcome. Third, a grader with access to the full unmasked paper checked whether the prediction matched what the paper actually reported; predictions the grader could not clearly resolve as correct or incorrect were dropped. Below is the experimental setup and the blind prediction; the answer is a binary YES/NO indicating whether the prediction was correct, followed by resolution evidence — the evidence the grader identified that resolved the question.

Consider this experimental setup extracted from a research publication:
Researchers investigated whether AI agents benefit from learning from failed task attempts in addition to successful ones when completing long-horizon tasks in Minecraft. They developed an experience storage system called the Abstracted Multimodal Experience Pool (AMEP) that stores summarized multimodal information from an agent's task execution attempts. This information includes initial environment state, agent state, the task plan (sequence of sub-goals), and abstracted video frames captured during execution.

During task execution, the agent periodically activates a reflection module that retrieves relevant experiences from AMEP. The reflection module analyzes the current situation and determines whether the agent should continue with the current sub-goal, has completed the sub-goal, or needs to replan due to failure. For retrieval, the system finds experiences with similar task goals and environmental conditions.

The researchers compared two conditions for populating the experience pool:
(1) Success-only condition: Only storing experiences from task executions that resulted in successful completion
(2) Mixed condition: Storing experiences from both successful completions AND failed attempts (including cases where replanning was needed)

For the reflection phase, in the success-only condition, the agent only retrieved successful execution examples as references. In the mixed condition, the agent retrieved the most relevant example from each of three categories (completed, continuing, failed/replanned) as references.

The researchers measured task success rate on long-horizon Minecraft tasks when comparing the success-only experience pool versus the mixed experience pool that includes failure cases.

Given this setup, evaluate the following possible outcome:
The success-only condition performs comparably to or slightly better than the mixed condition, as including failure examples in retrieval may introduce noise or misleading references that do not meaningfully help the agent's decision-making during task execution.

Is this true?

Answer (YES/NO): NO